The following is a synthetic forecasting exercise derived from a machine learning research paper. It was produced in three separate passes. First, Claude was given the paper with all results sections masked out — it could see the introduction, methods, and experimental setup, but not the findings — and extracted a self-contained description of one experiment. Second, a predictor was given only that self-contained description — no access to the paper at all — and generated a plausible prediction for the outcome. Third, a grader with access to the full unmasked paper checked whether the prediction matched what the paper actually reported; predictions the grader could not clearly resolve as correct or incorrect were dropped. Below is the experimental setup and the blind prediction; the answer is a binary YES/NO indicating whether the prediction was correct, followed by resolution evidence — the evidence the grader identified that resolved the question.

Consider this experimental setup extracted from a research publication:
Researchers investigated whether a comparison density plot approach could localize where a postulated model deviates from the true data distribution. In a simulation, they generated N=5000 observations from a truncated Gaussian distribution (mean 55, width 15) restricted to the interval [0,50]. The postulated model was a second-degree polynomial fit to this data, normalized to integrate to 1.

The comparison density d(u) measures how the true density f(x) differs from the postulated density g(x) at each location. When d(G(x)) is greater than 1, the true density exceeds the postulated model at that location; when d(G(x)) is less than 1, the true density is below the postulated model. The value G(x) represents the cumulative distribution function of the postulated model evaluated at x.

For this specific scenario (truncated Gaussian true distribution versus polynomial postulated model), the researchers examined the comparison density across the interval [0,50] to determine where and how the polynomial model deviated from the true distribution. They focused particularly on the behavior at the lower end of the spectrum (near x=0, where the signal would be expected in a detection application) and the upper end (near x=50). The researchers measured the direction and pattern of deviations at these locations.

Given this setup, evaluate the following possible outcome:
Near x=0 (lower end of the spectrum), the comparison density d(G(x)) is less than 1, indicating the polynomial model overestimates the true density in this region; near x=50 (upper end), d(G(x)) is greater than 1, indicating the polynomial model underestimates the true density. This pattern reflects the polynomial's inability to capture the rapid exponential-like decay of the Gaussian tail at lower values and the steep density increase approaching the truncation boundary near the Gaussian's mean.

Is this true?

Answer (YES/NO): YES